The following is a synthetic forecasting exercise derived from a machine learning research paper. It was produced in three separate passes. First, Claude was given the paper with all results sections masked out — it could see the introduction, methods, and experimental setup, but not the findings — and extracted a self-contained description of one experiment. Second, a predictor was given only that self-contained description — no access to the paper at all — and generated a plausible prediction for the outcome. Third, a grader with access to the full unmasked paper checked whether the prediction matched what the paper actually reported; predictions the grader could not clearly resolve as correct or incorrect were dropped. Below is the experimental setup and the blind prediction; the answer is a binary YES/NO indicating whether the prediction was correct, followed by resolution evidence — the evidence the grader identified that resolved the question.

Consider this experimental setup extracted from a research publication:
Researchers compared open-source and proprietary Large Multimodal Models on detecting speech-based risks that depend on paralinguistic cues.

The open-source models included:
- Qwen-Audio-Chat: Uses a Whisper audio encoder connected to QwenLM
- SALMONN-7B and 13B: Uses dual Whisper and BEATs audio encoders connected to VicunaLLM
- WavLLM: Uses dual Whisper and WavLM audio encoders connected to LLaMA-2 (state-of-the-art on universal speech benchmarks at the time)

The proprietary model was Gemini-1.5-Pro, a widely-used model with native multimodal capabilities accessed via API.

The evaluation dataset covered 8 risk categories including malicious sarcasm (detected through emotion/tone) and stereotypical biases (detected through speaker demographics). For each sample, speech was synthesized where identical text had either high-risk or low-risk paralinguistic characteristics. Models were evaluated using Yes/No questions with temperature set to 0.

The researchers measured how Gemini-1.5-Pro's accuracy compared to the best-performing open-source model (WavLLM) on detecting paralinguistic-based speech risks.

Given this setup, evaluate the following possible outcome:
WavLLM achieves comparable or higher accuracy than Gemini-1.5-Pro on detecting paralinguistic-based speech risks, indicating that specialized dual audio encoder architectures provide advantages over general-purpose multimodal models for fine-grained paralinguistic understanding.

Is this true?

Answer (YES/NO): NO